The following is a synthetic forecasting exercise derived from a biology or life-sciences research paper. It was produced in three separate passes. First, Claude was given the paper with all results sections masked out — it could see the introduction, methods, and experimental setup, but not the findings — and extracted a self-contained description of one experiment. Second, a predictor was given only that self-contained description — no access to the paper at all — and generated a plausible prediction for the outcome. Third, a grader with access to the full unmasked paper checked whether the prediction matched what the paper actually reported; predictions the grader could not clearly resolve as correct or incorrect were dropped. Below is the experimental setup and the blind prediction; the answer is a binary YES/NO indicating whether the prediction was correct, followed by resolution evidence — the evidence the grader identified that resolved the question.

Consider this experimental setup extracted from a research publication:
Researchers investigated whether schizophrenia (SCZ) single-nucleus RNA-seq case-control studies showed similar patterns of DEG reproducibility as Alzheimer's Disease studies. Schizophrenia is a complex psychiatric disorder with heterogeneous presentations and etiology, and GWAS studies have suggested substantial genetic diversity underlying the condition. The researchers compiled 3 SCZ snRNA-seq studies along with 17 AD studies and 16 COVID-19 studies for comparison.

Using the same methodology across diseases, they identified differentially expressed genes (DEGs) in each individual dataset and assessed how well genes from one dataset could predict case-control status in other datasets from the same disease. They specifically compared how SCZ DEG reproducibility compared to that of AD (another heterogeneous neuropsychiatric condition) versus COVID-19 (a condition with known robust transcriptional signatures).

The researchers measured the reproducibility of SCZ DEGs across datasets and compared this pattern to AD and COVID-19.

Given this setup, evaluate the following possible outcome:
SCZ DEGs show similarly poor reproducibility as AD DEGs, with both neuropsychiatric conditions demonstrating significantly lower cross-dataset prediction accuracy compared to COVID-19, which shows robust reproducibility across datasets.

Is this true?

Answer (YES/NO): NO